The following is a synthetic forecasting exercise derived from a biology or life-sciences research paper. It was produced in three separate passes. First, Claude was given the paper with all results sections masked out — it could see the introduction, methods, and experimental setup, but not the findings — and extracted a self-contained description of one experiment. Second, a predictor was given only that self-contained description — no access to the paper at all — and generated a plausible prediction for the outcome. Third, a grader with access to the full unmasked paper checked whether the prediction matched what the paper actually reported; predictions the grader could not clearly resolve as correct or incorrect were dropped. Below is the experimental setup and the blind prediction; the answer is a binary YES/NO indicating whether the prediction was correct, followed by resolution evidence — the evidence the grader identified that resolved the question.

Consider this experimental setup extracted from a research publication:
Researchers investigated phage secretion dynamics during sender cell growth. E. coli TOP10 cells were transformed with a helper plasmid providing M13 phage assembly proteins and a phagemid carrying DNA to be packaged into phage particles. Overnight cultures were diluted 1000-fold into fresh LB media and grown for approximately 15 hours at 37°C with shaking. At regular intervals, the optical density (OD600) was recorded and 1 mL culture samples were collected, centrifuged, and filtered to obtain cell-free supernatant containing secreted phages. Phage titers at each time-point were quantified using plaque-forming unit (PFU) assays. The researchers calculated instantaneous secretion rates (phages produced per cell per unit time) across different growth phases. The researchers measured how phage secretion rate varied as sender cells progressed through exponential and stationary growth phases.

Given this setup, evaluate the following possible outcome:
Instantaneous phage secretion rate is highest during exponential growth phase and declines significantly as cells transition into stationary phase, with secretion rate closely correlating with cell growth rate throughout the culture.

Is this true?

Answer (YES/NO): NO